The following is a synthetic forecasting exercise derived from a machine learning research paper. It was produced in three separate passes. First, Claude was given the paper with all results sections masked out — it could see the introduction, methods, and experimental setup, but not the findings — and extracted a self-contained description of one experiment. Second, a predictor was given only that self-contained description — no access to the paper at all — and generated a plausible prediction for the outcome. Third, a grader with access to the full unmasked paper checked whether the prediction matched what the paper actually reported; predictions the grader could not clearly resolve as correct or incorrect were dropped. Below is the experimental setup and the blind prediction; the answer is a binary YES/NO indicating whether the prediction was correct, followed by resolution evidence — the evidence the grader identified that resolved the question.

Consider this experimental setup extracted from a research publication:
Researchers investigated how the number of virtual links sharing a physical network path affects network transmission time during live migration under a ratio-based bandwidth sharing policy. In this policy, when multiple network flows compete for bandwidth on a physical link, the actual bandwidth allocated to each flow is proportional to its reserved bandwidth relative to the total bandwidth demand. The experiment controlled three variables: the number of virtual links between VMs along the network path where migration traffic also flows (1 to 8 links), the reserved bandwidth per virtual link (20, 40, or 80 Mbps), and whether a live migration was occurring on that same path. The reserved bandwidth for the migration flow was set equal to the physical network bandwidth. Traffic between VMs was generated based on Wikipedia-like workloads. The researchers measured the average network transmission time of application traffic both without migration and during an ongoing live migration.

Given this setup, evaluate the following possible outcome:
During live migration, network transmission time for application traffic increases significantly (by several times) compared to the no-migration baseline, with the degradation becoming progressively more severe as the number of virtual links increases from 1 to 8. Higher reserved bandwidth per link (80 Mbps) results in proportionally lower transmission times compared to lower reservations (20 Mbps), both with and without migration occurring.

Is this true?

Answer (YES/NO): NO